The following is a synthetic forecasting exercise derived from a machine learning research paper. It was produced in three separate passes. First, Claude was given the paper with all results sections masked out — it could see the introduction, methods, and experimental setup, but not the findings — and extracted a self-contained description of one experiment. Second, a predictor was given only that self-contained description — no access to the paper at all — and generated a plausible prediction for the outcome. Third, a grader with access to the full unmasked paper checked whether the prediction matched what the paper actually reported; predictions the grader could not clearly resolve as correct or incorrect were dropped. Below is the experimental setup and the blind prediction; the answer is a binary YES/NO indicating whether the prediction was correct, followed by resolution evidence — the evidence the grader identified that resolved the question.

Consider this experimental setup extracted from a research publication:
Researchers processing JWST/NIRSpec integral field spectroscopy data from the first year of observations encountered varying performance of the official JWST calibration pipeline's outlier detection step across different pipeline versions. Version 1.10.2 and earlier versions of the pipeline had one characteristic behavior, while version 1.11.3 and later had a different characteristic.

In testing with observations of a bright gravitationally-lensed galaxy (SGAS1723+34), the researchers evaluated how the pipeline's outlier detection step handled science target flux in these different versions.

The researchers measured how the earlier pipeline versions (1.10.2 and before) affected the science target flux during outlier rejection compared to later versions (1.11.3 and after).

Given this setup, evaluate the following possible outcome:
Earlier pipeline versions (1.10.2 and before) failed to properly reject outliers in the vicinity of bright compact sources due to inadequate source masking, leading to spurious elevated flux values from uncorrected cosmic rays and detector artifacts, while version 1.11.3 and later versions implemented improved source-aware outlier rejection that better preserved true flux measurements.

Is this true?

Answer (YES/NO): NO